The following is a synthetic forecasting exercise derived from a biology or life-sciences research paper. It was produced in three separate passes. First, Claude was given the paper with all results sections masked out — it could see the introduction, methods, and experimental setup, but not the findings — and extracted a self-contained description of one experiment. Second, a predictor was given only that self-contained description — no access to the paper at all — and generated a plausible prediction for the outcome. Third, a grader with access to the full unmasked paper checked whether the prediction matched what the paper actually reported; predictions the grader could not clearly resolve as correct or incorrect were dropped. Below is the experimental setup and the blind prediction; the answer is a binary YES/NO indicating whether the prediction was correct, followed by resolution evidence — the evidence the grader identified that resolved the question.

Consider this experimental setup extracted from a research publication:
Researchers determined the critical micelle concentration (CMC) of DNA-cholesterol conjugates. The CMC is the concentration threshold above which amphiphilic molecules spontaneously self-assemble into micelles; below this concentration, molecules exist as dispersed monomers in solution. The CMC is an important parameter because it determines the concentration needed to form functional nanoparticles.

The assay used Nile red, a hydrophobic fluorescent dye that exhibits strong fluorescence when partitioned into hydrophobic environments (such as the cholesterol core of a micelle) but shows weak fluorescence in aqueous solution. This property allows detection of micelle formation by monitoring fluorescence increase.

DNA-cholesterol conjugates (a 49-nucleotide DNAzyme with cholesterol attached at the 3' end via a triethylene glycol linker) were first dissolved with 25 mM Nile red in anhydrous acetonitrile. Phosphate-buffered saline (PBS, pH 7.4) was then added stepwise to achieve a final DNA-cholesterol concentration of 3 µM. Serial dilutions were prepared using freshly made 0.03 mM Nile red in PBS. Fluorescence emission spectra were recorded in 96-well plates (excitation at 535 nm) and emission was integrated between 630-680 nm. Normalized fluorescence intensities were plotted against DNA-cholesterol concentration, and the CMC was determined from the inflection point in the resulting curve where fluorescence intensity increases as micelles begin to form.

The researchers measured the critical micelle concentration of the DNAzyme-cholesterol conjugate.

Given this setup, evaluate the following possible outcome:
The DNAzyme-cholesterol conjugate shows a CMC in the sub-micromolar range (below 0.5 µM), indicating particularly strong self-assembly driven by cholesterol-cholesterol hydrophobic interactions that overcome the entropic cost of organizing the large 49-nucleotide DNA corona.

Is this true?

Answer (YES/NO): YES